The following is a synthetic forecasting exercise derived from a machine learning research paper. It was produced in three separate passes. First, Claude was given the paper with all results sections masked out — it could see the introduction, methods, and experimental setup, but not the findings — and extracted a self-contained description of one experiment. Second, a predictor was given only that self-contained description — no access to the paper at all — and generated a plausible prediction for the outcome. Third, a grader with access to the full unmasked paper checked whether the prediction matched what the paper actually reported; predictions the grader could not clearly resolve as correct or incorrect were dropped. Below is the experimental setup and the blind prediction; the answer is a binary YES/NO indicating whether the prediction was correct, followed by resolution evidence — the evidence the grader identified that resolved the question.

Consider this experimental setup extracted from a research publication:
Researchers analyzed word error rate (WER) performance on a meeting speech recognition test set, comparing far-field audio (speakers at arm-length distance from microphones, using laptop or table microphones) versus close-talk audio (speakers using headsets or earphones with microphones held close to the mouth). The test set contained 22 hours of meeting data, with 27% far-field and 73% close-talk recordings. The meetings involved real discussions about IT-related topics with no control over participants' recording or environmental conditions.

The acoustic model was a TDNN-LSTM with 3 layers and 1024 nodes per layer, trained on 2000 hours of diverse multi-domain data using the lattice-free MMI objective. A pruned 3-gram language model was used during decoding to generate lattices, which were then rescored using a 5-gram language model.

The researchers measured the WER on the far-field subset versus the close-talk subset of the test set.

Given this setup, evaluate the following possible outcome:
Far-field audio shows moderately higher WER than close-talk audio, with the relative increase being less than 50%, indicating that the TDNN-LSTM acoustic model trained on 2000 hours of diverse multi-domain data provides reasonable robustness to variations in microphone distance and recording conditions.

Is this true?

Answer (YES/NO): NO